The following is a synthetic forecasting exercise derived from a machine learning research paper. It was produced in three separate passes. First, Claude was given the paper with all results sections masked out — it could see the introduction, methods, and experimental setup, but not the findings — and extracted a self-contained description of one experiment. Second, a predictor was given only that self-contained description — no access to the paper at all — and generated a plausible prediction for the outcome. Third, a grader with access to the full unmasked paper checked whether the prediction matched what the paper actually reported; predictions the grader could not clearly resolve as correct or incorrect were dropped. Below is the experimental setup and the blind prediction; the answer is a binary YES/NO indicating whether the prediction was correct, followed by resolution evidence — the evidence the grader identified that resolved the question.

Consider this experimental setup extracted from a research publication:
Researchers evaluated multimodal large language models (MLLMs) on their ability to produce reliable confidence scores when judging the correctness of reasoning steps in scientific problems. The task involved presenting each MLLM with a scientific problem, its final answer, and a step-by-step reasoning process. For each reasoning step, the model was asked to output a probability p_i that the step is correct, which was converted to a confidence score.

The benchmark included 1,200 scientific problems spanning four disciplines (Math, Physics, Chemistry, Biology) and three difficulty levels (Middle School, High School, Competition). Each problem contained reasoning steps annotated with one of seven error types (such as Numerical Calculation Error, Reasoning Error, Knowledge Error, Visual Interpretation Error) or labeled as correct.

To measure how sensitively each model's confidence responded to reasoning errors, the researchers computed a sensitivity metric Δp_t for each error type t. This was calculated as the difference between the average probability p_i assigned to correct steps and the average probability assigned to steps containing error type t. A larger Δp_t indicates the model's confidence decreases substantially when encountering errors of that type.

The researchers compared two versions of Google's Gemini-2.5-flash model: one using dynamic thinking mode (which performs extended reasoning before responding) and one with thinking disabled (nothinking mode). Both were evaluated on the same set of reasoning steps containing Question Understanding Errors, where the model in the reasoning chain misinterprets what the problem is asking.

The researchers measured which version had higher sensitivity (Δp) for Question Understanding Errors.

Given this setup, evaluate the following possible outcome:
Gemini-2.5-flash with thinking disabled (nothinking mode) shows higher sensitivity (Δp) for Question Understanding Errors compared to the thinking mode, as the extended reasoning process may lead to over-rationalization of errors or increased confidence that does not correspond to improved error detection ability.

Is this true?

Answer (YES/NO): YES